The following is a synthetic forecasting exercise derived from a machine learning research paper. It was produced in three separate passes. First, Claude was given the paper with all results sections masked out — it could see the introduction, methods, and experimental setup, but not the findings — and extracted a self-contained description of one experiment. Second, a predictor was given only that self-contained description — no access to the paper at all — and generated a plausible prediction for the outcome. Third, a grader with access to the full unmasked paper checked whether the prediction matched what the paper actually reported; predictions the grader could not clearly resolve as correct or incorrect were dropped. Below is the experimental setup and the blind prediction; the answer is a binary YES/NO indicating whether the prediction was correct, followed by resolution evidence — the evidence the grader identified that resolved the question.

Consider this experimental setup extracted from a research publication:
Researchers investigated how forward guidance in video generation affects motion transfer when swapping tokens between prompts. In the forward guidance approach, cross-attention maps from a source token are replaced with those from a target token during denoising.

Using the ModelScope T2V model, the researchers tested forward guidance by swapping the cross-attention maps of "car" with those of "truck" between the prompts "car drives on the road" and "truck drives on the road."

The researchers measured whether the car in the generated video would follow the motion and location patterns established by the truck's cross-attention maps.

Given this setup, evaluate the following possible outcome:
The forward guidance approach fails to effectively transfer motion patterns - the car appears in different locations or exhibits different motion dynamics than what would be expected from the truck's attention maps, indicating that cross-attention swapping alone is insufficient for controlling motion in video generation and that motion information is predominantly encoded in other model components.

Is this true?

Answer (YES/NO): NO